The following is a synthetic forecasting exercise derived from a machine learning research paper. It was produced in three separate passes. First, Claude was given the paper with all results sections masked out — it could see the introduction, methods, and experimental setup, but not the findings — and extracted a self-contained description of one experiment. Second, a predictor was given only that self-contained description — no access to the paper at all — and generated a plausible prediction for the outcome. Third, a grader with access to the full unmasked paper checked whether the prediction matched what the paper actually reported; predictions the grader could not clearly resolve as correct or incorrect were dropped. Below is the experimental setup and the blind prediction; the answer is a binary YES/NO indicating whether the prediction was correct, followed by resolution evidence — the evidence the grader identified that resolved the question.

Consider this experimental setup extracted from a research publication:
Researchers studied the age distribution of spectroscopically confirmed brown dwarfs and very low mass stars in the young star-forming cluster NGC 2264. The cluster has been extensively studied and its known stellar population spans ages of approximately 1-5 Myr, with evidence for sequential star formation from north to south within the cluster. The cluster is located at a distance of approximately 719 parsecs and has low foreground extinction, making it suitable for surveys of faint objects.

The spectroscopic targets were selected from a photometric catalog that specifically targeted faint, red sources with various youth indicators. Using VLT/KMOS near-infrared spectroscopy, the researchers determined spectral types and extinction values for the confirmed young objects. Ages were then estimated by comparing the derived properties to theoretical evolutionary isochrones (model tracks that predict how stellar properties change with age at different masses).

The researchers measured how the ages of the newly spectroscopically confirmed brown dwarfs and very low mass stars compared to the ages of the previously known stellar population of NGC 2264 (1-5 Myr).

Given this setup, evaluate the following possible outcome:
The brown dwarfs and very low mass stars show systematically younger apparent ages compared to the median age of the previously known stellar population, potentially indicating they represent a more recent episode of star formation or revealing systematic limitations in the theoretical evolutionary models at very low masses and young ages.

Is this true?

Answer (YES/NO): YES